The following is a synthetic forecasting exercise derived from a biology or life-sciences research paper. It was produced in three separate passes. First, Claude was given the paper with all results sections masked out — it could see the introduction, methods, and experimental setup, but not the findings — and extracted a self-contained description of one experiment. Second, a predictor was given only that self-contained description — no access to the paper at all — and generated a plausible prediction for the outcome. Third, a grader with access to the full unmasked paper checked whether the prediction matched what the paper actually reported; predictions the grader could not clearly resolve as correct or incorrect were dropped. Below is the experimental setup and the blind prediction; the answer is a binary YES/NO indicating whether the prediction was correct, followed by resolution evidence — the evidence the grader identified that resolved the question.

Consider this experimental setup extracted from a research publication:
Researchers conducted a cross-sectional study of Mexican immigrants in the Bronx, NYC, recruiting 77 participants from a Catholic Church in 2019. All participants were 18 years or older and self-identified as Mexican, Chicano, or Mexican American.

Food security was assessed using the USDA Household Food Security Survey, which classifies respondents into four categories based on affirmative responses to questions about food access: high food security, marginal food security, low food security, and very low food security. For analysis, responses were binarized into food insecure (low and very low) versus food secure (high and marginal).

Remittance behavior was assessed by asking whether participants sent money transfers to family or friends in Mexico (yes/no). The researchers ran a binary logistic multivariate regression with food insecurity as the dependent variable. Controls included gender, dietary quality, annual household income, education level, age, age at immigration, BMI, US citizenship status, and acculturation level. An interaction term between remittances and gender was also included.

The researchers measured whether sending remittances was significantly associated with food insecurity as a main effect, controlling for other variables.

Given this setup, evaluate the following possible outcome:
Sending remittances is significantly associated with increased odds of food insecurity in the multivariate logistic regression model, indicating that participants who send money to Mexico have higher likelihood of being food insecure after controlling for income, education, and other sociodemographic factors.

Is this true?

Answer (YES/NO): NO